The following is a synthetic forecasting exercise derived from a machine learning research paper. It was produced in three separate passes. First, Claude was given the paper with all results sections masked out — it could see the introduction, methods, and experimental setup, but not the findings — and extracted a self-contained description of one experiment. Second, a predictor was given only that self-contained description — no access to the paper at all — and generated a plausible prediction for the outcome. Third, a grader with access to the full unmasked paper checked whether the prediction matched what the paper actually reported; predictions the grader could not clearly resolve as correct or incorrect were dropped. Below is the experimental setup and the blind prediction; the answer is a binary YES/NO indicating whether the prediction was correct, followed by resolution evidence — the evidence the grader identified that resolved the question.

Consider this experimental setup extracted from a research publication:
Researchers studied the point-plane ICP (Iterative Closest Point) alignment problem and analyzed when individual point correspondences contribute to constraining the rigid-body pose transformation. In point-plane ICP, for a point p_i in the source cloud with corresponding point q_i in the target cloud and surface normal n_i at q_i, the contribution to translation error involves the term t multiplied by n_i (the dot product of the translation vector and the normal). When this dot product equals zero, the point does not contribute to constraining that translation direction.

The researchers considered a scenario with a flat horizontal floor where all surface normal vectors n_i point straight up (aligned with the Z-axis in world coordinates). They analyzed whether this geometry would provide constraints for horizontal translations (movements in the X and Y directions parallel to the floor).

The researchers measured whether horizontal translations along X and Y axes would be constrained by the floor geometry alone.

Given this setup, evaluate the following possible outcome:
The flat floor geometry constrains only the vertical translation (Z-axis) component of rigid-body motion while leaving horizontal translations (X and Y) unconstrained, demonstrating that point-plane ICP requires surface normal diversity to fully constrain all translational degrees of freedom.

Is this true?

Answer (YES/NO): YES